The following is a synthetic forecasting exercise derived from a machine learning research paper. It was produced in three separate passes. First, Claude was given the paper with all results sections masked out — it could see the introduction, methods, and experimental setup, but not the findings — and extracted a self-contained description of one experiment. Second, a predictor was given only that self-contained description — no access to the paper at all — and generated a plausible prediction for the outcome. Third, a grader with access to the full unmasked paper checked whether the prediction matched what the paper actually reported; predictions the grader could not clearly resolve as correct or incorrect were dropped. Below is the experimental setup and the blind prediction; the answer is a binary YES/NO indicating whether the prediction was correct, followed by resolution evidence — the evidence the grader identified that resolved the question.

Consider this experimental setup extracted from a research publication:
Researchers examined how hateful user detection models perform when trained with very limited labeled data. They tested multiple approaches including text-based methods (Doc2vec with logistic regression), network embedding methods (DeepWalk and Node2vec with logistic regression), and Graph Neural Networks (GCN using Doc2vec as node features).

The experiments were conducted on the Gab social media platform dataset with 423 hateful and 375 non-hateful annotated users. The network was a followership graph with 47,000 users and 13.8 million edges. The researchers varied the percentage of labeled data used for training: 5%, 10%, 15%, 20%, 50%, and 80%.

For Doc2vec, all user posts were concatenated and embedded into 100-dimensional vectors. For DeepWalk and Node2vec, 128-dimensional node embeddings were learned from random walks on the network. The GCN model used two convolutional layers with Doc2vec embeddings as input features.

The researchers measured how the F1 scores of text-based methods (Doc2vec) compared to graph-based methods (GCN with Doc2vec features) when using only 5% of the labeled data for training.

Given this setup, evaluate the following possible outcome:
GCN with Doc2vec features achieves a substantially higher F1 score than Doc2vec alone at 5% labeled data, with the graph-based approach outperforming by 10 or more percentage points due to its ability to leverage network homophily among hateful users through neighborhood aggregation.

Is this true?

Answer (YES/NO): NO